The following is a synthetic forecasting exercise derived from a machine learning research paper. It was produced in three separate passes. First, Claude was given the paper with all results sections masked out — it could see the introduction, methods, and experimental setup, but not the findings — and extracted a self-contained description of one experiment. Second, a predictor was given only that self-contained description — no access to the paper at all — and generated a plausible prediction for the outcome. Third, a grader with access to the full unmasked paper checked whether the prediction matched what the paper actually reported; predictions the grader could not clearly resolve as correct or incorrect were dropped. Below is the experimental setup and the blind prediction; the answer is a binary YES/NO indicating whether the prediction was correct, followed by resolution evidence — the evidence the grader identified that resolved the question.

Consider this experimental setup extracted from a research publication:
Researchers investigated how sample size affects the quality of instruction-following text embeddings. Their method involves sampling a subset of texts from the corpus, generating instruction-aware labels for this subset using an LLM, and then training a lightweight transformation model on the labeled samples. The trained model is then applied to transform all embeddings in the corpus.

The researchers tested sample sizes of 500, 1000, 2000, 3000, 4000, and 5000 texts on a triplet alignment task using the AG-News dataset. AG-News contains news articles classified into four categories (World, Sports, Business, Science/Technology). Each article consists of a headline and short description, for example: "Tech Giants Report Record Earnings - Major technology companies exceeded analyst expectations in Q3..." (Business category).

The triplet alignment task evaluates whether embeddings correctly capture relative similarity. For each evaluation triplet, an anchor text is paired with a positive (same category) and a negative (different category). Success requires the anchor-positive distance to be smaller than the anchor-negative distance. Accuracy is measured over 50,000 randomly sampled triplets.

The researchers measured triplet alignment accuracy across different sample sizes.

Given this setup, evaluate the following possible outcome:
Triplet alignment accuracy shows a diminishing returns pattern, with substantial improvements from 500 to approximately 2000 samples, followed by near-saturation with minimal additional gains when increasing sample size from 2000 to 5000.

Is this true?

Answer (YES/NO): NO